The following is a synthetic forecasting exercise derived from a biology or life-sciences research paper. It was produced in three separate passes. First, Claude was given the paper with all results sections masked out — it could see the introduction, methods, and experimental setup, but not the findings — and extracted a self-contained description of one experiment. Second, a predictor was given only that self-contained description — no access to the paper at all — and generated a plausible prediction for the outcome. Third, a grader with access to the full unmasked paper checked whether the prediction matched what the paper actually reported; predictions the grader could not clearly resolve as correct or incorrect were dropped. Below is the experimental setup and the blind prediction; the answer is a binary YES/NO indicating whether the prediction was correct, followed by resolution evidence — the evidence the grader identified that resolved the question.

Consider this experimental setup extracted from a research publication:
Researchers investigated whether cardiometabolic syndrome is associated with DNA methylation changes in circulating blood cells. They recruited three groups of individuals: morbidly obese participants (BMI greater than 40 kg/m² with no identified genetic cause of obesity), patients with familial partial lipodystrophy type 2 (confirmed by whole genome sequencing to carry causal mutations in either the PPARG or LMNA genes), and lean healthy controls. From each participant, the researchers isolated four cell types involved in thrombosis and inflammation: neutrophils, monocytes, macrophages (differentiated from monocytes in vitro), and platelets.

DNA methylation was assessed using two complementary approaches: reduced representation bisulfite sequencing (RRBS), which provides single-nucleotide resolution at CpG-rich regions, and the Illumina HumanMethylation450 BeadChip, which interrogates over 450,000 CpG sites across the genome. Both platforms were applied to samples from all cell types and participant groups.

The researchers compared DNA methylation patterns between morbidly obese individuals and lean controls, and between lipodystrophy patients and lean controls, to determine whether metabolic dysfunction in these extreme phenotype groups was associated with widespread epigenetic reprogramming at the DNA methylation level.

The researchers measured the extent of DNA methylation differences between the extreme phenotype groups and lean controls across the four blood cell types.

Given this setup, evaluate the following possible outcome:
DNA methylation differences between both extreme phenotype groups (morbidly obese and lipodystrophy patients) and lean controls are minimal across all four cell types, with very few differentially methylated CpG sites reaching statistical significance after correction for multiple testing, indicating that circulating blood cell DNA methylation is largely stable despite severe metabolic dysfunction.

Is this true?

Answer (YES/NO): YES